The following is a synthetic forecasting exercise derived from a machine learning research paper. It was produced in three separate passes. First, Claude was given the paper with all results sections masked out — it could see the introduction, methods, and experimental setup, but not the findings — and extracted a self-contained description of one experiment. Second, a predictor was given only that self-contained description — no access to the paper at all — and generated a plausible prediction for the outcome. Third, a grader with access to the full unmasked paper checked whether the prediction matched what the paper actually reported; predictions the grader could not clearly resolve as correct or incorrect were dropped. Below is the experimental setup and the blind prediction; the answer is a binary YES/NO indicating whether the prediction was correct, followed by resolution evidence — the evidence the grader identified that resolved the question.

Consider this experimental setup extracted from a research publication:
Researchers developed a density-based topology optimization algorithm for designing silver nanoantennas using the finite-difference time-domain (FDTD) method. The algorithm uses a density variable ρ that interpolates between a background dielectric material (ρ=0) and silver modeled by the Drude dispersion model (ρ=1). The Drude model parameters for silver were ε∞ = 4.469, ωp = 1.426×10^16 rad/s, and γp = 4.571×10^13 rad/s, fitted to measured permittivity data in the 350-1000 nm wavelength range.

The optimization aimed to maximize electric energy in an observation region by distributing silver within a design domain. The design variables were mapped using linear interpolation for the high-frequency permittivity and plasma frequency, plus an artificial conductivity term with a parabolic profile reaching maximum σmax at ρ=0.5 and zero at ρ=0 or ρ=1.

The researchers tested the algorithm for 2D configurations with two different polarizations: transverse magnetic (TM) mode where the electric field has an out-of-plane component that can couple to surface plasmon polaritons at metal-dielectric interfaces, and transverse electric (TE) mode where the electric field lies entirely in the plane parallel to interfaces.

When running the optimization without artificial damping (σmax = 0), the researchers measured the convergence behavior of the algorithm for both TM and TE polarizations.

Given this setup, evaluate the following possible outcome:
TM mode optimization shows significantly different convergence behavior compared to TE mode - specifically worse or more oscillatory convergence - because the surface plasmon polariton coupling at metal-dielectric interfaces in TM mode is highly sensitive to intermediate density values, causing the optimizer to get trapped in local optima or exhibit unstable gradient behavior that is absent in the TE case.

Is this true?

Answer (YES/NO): YES